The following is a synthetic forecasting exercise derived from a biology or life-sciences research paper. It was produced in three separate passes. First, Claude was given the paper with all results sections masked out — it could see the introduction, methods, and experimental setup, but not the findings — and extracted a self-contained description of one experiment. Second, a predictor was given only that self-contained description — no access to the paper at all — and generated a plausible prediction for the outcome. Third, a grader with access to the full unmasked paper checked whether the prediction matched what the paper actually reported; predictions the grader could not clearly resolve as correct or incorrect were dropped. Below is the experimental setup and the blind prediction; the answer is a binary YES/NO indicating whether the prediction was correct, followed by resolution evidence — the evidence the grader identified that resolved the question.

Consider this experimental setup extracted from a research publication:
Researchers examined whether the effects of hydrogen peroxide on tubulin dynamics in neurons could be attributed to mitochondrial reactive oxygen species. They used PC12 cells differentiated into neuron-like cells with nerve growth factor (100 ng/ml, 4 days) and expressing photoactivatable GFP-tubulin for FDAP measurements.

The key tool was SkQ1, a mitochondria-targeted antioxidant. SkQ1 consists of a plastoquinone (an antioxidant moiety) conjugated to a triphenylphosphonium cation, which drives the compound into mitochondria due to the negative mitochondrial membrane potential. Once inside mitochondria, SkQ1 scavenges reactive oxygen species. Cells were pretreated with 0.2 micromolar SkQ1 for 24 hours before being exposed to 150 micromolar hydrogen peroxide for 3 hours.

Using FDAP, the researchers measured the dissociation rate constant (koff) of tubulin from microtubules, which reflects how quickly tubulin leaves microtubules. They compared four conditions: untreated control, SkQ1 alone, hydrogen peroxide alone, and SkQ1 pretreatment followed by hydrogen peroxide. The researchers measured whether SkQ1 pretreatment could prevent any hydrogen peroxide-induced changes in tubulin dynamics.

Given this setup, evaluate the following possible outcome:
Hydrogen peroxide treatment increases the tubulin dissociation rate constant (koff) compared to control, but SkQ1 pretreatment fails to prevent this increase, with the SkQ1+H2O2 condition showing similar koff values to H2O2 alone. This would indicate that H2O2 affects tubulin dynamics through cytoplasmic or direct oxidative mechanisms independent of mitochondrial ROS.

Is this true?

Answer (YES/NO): NO